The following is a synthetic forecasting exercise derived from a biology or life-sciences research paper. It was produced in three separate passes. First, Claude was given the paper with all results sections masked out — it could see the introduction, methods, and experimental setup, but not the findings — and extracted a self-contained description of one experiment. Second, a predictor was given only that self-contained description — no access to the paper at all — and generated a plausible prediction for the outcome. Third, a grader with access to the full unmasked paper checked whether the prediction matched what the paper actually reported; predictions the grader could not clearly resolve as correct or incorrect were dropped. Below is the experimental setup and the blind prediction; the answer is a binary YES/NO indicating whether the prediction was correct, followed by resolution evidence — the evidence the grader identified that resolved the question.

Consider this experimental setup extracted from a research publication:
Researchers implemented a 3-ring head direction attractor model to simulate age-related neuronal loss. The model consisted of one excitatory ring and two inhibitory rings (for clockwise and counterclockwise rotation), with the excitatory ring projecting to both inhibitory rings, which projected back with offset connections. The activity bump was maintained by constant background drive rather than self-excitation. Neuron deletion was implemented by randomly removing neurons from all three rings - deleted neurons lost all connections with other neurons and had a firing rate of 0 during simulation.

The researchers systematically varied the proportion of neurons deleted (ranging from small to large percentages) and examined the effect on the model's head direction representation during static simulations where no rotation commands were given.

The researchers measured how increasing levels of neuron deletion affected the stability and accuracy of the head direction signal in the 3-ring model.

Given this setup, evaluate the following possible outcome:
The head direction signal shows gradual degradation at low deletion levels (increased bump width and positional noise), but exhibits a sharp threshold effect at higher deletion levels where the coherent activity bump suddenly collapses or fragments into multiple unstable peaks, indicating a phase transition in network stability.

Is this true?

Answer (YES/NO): NO